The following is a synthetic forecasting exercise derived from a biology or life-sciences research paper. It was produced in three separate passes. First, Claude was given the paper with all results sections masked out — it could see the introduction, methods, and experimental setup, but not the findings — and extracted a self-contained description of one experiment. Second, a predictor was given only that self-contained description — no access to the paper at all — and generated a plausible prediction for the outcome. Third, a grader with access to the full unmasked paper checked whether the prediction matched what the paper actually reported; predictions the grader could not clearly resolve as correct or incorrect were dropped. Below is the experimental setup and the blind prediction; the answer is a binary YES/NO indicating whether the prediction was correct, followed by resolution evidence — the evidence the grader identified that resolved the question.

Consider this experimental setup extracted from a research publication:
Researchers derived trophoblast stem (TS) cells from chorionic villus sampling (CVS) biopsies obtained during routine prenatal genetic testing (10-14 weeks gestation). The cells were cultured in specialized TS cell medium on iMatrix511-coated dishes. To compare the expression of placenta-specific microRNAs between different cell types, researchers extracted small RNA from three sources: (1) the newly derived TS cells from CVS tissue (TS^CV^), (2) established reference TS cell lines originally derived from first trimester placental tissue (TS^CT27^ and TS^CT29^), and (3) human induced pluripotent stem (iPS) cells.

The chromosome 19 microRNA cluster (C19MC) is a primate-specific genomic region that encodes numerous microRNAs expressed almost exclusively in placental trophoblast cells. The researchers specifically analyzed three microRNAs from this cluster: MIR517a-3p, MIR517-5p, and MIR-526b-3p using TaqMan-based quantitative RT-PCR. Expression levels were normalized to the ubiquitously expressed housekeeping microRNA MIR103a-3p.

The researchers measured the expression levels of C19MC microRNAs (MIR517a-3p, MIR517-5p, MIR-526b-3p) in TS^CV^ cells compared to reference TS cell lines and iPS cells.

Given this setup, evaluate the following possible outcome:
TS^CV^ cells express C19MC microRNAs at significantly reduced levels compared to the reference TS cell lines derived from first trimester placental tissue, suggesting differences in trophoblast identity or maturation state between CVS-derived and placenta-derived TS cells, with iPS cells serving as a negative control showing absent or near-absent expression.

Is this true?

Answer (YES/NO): NO